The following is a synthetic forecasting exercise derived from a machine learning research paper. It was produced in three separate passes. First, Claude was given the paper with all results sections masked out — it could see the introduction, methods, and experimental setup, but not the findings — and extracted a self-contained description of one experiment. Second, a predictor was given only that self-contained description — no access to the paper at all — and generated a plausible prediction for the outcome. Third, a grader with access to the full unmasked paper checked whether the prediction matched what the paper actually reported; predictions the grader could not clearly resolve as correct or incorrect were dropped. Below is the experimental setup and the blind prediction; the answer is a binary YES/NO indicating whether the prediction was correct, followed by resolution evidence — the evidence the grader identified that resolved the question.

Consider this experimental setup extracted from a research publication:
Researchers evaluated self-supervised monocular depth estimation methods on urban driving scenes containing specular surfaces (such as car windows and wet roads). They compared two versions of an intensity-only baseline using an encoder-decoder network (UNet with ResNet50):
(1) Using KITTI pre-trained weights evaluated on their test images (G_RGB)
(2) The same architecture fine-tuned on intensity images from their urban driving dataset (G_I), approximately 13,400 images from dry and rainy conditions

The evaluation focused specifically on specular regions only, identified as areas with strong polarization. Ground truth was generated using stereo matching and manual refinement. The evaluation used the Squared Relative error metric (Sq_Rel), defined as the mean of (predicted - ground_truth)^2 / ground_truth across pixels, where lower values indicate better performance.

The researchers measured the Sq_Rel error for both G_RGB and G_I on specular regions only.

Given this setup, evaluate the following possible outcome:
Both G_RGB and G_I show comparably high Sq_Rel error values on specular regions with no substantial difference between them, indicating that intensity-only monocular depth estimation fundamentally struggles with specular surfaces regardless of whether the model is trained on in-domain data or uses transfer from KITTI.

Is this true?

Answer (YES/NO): NO